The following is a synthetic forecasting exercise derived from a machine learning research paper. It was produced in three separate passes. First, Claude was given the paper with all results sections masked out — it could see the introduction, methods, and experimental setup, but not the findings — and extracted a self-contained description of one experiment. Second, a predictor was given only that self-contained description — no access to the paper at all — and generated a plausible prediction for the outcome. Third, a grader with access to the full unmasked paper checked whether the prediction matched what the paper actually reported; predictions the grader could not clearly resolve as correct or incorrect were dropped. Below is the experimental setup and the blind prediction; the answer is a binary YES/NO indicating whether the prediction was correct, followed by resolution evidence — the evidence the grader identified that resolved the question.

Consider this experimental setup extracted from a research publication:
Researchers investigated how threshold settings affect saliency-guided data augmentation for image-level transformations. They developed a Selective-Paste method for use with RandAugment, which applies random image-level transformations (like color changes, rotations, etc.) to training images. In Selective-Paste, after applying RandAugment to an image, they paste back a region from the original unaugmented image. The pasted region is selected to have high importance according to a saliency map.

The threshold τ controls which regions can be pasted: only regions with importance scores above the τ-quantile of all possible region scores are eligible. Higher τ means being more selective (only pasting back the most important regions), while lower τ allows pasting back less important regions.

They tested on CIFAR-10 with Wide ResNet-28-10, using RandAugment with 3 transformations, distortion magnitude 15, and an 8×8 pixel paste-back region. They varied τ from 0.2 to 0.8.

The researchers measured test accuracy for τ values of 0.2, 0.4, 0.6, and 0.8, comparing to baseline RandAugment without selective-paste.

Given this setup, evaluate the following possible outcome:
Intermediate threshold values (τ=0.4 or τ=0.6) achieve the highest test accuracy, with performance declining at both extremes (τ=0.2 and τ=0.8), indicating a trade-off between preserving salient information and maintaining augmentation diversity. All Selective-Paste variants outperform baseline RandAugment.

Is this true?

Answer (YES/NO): NO